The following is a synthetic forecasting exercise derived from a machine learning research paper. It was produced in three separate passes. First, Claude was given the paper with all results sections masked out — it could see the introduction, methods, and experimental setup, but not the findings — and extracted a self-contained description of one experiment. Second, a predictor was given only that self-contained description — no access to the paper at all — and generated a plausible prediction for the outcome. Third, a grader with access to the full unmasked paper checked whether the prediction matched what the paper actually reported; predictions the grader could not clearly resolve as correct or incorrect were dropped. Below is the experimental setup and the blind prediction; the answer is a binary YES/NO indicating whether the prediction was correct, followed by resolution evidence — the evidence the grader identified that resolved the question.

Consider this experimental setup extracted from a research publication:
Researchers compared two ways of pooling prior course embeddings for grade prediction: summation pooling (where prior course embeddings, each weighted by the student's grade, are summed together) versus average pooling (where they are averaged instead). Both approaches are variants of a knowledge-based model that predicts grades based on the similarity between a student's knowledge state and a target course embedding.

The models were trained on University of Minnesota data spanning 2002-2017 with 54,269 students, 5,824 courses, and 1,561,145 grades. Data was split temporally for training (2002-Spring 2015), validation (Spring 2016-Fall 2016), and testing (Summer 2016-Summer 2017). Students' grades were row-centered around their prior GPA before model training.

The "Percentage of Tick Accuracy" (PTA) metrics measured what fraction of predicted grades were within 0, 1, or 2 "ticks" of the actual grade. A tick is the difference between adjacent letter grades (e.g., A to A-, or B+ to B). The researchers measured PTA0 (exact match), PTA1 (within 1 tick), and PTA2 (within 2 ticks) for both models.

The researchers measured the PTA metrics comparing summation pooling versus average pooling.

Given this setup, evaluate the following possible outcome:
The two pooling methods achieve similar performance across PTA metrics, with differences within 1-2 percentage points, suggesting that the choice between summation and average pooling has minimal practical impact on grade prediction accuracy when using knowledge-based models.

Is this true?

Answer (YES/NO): NO